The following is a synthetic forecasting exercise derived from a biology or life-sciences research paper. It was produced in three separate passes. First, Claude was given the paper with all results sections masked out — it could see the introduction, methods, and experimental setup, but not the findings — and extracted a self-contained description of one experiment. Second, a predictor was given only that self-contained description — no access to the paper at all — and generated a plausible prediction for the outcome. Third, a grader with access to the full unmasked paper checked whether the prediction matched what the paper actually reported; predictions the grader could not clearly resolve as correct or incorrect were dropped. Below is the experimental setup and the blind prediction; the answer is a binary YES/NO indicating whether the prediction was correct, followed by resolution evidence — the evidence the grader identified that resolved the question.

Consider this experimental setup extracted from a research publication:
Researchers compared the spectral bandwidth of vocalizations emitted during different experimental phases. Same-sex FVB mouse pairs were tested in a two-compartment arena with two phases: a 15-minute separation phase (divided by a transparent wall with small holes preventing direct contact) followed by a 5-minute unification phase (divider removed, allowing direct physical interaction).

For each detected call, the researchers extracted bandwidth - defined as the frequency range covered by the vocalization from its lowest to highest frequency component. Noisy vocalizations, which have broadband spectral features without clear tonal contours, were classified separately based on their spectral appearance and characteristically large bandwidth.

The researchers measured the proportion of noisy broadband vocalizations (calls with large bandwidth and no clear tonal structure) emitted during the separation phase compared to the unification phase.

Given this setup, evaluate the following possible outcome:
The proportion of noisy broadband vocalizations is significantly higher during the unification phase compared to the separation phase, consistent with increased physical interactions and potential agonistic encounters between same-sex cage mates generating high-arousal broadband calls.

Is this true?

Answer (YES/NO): NO